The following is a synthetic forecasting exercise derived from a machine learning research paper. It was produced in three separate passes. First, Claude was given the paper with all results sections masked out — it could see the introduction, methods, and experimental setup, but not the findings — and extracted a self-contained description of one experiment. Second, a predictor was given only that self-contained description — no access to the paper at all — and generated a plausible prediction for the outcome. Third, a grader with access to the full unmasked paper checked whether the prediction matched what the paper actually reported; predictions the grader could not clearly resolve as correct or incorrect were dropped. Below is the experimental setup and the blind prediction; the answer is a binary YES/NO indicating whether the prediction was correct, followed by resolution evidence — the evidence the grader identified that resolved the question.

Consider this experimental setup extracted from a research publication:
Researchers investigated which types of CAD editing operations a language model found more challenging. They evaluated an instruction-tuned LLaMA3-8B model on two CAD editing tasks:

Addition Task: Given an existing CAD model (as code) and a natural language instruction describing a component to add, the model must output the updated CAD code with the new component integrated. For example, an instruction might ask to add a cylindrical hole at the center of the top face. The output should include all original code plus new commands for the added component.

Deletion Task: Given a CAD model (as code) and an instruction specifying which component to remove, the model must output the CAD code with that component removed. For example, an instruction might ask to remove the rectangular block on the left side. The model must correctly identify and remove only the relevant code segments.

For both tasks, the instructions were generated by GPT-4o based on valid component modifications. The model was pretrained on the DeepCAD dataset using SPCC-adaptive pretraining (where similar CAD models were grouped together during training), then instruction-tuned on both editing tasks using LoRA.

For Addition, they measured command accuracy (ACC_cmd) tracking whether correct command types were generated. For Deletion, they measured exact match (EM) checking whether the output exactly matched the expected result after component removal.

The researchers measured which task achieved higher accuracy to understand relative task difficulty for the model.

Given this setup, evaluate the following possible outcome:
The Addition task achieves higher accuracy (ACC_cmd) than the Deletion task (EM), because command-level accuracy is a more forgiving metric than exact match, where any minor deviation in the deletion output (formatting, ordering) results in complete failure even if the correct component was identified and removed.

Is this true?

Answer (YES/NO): NO